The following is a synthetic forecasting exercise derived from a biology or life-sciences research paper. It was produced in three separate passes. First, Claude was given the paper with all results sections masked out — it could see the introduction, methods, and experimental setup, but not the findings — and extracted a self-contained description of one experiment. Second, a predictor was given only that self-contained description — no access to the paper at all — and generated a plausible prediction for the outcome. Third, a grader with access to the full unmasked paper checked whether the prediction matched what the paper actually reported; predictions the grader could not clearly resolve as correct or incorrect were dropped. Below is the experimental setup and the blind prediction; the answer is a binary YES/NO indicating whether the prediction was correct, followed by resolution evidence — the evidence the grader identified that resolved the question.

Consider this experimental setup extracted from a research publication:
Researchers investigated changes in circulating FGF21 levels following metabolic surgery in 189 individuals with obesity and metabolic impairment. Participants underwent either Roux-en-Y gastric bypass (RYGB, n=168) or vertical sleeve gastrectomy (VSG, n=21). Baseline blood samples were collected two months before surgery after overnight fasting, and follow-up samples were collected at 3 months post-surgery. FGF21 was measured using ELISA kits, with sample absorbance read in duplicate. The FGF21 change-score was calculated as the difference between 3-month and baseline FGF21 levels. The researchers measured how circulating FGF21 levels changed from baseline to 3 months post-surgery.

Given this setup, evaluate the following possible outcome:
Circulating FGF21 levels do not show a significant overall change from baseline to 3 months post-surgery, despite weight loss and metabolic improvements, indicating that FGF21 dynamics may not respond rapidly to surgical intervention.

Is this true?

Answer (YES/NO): NO